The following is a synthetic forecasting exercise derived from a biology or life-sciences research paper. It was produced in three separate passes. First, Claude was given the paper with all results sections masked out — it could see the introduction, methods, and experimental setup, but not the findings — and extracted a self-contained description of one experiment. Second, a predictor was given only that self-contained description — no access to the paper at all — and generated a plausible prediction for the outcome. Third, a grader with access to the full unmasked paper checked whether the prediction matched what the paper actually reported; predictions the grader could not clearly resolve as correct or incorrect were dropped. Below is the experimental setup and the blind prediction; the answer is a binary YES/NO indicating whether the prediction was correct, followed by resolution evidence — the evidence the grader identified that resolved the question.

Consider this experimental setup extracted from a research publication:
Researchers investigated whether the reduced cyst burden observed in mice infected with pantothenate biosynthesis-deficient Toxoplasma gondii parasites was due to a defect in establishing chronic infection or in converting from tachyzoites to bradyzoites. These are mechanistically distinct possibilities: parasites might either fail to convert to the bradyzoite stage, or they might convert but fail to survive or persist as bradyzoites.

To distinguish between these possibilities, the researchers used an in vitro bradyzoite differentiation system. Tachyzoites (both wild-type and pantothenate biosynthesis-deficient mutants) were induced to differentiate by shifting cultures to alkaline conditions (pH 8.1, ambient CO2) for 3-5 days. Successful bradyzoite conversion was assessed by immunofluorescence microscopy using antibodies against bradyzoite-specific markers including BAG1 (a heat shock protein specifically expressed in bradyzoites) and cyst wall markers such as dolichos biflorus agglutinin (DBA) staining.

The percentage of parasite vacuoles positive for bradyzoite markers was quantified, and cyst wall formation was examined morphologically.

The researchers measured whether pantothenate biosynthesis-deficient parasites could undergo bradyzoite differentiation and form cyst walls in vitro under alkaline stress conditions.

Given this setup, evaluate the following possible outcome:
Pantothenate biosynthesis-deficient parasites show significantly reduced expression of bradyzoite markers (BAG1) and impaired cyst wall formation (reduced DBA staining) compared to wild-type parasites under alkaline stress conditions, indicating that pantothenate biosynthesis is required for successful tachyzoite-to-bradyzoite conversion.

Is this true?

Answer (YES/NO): NO